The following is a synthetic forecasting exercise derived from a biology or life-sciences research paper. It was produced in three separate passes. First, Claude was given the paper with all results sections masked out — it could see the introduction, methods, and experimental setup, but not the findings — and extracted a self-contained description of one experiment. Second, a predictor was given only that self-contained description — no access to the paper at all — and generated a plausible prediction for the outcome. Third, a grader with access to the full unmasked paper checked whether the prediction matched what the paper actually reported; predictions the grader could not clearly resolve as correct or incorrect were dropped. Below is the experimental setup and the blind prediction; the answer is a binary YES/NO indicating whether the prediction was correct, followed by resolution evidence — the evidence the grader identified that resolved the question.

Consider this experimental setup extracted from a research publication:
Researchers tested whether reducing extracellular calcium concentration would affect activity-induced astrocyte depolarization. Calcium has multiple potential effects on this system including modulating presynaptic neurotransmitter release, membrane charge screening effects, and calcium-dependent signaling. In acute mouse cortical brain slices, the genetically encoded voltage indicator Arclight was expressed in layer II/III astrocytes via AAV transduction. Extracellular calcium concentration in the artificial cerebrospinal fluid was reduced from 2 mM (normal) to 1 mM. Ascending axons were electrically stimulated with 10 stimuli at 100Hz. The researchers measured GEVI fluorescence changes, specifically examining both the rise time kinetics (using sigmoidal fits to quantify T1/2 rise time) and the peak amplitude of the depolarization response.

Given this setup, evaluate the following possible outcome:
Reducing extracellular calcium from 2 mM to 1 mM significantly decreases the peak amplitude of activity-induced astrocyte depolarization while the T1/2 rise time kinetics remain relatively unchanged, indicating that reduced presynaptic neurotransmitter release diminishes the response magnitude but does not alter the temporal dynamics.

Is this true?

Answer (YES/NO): NO